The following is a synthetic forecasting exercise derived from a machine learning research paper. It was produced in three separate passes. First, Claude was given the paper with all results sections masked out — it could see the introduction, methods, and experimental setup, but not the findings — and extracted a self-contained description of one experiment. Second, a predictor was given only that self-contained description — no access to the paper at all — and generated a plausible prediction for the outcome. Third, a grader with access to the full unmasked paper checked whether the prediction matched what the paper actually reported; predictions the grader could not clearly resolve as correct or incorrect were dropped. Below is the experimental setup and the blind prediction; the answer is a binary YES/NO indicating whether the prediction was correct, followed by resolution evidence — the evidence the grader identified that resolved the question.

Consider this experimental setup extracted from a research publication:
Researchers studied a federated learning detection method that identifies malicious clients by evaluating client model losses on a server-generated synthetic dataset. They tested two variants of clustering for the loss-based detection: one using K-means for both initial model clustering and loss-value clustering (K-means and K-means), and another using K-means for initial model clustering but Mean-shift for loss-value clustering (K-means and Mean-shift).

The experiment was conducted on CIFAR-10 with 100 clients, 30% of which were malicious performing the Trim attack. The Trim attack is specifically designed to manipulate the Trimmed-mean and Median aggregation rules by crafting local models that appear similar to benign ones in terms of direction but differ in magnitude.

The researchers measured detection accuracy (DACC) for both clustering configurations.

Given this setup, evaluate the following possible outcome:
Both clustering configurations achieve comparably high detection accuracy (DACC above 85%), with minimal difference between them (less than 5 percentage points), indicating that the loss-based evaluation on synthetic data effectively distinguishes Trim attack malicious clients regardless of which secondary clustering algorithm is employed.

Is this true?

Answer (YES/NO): YES